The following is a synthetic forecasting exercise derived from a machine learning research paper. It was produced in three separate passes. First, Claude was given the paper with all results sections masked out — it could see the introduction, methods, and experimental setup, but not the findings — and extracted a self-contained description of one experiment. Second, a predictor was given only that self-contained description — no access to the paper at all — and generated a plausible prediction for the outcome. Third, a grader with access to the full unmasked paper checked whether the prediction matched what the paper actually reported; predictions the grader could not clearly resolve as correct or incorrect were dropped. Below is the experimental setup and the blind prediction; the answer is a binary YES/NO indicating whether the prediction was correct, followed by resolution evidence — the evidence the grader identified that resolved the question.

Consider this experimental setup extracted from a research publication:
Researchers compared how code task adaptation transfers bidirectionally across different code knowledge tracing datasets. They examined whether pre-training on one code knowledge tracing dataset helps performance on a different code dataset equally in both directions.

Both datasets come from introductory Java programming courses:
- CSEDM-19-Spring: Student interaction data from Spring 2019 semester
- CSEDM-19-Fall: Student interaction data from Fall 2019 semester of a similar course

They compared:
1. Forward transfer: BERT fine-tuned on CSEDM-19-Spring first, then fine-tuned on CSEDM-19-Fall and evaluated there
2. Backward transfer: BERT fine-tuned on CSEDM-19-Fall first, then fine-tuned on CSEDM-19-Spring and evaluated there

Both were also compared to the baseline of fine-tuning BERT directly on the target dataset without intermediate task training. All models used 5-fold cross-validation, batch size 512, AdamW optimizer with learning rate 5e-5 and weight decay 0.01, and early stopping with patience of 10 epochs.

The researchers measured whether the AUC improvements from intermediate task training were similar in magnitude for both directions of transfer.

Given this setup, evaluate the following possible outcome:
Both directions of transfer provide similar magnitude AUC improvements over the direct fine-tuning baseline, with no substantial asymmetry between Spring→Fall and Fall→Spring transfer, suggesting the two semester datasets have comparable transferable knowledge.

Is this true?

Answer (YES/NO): NO